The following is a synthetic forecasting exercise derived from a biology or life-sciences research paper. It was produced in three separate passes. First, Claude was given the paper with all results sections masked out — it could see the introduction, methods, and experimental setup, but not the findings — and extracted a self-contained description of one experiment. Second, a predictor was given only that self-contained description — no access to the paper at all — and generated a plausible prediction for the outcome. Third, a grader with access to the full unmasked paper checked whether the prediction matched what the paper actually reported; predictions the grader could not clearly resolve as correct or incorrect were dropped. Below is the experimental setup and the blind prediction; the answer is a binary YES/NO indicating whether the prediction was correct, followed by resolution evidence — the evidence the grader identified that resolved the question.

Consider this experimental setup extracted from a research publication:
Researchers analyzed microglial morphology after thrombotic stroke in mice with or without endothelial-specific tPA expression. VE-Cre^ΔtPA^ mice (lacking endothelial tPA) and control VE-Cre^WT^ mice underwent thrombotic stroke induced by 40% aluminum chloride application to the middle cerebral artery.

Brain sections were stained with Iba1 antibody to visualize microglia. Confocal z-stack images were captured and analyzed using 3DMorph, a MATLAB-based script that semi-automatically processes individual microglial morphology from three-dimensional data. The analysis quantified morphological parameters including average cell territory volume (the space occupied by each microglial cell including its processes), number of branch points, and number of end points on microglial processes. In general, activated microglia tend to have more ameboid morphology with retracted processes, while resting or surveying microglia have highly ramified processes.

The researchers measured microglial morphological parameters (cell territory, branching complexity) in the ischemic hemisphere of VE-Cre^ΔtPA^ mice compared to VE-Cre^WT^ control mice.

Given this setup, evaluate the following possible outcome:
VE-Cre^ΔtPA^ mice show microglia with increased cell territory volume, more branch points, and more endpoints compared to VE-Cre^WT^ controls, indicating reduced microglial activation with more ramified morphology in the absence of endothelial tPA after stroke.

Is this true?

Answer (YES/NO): NO